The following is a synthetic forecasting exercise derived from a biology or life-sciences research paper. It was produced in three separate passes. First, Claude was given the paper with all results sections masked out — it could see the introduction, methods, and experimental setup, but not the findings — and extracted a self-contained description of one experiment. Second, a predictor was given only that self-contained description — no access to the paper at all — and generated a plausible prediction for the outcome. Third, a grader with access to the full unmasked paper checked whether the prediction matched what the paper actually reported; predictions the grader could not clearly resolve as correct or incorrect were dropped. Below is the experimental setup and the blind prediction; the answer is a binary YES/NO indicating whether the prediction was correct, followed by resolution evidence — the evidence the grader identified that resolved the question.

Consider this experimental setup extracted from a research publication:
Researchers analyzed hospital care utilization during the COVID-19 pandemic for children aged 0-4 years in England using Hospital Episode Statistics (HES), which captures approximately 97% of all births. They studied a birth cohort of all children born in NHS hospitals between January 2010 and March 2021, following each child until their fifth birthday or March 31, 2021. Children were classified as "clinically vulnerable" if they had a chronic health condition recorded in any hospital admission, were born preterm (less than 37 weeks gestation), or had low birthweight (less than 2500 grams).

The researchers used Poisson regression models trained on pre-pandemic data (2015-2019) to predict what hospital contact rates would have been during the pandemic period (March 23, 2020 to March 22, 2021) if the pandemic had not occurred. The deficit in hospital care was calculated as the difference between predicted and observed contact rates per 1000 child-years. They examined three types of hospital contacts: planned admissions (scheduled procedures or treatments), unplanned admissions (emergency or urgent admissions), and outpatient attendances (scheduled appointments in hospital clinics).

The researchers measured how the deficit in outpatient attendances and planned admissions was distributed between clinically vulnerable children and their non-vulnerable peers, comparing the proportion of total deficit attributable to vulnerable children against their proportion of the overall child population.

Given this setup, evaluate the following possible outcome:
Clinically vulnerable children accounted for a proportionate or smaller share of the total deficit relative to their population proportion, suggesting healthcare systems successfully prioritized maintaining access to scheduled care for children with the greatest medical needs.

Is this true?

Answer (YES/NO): NO